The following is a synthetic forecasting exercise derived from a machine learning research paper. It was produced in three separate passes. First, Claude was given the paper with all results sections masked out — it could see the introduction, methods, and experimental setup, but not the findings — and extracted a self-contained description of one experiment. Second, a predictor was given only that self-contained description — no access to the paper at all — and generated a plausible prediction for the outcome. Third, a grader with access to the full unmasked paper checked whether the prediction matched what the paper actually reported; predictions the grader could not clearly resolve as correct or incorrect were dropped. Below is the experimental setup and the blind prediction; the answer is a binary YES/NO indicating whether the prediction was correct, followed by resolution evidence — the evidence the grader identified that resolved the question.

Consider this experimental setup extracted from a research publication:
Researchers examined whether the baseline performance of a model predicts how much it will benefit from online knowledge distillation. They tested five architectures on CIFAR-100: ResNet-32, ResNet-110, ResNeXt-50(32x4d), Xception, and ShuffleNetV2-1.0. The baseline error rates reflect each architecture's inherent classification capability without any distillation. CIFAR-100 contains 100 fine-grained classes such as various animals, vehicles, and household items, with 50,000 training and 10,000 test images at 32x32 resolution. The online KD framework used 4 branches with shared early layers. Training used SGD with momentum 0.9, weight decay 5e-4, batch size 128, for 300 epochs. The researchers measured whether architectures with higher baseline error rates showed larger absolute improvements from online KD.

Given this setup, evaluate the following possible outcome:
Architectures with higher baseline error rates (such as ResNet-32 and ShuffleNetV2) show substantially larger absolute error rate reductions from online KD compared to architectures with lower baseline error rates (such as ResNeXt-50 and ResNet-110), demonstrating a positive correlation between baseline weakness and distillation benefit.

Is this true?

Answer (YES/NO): NO